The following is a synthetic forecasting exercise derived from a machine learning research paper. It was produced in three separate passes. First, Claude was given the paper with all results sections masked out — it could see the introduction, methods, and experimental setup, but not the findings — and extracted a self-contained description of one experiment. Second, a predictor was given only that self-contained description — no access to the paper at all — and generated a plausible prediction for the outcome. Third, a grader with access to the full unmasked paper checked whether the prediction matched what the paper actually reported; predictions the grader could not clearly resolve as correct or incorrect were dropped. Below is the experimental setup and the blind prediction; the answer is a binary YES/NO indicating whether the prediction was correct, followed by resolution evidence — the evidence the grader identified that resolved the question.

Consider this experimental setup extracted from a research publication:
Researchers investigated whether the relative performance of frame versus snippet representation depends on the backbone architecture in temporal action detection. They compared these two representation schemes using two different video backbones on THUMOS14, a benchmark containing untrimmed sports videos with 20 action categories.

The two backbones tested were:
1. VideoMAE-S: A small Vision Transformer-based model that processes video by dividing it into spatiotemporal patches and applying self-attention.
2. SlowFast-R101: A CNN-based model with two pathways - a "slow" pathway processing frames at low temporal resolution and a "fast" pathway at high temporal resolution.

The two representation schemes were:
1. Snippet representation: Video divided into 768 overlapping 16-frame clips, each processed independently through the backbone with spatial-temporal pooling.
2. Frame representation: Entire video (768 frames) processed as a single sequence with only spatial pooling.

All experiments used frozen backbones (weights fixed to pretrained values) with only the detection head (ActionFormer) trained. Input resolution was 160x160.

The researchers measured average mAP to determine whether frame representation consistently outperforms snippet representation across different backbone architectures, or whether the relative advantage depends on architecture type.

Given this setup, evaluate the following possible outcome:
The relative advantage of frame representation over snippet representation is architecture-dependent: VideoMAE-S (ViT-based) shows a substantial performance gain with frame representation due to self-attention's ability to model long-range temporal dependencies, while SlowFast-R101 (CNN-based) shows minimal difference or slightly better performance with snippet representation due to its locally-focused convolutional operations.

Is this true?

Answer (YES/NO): NO